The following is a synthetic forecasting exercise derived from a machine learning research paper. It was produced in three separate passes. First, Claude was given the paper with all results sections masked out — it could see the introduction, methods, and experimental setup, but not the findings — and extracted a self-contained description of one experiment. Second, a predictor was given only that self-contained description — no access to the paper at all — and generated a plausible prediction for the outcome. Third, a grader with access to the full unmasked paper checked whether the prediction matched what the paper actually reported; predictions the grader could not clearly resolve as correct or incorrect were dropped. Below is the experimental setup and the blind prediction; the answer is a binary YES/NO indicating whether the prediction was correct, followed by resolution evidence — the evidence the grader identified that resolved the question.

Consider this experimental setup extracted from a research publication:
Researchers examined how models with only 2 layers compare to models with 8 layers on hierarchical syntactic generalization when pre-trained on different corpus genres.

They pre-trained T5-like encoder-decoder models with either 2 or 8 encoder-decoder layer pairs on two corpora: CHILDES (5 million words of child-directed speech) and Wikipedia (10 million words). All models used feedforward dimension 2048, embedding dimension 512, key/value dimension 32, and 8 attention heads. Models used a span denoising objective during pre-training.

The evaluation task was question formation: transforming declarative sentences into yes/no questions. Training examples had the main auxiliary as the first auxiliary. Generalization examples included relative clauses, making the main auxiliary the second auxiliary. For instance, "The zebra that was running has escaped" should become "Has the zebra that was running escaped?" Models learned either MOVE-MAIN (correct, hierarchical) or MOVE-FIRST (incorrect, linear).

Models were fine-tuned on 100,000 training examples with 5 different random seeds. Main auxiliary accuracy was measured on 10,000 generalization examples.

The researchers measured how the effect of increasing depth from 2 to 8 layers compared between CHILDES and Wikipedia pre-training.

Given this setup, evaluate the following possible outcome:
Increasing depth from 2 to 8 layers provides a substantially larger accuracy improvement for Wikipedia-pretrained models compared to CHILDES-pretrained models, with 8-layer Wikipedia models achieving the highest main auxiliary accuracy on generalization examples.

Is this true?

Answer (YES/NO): NO